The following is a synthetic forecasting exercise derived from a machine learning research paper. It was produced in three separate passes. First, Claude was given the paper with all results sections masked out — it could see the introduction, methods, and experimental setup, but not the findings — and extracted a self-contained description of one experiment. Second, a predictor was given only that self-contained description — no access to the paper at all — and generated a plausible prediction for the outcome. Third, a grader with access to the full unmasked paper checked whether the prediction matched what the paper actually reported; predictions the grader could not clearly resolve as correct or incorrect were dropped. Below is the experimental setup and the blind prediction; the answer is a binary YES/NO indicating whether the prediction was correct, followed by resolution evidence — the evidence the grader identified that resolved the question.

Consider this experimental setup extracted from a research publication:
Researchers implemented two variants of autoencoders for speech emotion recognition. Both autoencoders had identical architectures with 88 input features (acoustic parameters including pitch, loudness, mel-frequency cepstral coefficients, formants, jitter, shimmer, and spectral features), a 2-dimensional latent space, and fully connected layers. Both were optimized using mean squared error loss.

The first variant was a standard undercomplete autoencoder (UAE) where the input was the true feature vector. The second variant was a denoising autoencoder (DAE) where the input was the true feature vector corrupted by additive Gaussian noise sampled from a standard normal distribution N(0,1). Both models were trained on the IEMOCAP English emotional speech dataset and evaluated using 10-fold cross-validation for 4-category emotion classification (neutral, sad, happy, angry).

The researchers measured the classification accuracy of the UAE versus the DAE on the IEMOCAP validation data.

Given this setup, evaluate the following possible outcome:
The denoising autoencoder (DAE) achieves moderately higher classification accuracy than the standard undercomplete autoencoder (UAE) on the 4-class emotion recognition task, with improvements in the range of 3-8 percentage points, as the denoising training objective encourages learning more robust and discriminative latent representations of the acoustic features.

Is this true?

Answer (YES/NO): NO